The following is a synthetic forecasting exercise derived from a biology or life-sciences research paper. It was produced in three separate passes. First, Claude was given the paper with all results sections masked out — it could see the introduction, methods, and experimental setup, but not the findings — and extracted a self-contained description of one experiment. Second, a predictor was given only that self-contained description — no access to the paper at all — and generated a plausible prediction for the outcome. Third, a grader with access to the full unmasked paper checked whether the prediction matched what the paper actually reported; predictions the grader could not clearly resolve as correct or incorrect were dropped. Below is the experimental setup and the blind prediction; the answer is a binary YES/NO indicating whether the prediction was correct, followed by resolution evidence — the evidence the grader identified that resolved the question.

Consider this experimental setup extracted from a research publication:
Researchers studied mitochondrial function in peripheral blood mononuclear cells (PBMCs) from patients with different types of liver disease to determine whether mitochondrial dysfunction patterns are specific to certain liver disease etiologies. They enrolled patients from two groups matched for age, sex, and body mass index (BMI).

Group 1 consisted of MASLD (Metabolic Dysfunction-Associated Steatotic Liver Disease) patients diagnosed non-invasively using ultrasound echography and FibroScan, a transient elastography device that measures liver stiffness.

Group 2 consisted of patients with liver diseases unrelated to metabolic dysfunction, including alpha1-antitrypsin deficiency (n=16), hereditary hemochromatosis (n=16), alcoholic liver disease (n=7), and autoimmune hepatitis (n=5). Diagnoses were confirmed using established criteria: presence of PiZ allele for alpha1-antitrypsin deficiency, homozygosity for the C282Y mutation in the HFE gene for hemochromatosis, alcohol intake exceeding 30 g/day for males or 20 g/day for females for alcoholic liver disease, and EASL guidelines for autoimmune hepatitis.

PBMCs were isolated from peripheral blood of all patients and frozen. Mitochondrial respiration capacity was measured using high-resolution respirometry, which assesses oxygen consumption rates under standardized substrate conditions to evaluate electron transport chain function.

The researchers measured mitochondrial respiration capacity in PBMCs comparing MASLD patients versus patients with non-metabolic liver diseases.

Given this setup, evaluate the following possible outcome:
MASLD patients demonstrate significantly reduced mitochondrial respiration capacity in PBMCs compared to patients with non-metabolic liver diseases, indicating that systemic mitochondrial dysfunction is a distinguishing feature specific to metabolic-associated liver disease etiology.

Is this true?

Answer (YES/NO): YES